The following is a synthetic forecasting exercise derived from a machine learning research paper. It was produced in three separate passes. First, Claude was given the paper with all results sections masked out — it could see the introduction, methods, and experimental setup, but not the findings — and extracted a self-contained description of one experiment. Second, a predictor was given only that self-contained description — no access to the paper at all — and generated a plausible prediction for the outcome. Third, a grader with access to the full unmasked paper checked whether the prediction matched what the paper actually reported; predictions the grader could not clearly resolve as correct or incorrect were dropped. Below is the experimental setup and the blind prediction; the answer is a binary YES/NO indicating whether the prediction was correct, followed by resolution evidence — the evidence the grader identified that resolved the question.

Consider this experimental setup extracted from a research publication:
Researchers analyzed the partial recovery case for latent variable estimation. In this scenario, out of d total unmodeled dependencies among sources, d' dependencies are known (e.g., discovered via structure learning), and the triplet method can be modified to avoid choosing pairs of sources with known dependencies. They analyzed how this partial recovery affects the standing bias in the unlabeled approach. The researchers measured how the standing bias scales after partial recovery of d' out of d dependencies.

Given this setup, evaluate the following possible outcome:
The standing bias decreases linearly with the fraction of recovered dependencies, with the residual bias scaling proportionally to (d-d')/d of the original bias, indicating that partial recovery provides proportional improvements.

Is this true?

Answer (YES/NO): NO